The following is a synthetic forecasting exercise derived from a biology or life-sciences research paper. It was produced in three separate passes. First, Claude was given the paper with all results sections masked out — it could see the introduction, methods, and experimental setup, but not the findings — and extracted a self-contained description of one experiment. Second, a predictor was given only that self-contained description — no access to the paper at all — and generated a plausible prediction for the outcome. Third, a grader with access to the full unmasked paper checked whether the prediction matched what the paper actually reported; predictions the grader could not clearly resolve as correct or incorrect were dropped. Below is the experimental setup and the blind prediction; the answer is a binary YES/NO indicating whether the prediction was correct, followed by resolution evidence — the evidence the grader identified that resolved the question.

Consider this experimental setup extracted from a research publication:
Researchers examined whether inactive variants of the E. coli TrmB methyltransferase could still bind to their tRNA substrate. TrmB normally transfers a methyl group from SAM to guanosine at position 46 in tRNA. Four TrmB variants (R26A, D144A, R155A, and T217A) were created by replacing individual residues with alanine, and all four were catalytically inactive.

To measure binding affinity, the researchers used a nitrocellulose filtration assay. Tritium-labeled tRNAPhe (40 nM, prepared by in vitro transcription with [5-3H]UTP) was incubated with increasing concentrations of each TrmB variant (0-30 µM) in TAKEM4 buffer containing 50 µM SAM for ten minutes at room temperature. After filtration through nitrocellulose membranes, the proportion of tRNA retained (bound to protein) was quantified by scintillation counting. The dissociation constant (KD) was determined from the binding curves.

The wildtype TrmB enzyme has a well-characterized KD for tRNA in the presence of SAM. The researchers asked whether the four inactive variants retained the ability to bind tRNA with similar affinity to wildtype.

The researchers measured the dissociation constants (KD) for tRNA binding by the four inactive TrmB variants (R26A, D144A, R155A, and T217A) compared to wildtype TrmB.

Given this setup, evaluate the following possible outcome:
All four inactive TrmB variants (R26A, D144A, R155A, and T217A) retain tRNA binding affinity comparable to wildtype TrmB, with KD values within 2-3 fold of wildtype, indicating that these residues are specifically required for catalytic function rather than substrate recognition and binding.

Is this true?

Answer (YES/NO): NO